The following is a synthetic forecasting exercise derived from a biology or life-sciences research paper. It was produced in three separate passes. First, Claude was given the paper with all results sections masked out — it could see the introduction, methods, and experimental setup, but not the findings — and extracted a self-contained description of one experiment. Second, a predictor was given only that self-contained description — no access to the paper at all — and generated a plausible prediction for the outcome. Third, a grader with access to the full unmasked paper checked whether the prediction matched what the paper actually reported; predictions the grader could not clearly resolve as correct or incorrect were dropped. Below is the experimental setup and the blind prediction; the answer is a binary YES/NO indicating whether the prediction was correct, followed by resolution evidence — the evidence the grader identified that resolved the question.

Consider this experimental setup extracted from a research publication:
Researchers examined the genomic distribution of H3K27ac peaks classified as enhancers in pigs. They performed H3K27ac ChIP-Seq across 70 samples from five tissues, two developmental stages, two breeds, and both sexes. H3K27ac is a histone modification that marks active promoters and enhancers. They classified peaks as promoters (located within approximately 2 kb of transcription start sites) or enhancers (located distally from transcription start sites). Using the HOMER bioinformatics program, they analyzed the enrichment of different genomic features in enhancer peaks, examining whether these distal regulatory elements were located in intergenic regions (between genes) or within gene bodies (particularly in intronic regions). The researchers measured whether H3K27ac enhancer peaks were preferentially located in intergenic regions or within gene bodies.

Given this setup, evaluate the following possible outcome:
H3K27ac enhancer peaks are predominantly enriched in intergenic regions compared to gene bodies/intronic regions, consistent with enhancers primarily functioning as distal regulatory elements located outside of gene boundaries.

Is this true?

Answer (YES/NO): NO